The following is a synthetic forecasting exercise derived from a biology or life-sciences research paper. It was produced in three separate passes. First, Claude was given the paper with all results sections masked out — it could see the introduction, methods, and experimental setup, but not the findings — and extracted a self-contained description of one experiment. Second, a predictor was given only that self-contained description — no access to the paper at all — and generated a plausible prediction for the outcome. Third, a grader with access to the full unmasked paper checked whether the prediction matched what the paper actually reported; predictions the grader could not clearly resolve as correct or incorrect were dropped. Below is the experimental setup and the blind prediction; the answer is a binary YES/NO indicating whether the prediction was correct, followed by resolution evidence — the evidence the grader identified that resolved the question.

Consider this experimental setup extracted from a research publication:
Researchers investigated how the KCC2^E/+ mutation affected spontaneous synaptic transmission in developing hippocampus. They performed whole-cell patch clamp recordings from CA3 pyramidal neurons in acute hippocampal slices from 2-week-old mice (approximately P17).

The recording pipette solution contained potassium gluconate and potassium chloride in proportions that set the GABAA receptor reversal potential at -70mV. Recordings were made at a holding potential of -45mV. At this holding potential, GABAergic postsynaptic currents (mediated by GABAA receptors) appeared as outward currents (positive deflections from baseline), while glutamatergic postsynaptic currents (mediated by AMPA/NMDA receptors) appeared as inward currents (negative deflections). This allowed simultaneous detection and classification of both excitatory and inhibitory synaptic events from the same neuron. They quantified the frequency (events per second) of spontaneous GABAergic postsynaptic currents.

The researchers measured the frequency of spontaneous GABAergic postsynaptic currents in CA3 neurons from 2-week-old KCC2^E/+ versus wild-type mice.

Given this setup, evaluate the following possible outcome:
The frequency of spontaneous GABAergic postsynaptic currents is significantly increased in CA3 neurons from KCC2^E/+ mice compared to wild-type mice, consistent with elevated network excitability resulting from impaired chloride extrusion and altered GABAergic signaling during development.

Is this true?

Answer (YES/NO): NO